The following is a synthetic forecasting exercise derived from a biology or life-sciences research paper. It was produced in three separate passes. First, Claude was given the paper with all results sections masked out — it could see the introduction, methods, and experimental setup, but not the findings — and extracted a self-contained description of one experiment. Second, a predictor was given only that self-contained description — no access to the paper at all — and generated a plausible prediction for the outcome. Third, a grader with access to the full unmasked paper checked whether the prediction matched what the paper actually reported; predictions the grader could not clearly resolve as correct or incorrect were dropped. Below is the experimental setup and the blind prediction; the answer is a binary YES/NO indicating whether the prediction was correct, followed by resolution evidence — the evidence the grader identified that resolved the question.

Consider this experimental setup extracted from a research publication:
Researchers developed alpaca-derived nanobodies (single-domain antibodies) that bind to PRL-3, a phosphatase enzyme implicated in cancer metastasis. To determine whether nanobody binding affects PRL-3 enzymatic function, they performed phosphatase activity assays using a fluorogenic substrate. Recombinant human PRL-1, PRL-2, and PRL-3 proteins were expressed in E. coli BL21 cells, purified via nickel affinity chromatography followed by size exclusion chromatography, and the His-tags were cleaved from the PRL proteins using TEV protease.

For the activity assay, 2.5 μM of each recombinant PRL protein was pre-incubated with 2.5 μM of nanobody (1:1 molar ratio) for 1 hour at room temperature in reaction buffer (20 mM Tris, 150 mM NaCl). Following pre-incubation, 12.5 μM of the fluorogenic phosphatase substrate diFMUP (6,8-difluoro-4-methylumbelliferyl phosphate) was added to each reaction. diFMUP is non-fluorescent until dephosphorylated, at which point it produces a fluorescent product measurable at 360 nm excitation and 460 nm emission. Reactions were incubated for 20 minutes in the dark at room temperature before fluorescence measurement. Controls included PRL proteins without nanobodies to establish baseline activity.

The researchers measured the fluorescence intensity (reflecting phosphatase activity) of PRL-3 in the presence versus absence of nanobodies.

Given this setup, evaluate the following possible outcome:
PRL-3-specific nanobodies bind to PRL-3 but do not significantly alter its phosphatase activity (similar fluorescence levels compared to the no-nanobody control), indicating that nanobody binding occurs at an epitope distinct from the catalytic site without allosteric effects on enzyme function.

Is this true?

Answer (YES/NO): YES